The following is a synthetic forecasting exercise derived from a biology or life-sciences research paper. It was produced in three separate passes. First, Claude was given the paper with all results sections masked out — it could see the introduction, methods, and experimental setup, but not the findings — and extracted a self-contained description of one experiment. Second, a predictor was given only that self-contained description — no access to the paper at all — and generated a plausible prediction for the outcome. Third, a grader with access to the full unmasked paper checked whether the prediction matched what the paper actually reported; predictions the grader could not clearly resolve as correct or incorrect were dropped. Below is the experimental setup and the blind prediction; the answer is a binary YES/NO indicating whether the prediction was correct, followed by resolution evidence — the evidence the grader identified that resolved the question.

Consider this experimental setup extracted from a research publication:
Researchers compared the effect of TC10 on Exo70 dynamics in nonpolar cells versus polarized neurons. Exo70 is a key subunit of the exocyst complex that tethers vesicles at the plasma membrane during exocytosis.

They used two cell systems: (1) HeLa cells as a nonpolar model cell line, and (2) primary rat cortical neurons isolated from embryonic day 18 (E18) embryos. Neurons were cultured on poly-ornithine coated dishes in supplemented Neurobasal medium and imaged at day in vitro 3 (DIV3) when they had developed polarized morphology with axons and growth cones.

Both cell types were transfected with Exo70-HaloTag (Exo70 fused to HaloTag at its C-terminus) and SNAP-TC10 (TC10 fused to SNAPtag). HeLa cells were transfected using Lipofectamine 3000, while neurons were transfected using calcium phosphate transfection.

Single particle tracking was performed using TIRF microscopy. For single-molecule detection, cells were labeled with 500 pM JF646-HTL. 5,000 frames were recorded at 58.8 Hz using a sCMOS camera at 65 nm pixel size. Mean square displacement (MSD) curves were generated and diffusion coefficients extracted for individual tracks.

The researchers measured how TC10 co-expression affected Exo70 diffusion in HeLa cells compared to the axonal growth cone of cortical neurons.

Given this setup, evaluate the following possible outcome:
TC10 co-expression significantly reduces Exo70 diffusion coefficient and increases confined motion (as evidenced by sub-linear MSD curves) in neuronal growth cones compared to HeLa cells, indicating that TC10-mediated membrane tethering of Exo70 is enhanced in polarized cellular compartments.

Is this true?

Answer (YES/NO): YES